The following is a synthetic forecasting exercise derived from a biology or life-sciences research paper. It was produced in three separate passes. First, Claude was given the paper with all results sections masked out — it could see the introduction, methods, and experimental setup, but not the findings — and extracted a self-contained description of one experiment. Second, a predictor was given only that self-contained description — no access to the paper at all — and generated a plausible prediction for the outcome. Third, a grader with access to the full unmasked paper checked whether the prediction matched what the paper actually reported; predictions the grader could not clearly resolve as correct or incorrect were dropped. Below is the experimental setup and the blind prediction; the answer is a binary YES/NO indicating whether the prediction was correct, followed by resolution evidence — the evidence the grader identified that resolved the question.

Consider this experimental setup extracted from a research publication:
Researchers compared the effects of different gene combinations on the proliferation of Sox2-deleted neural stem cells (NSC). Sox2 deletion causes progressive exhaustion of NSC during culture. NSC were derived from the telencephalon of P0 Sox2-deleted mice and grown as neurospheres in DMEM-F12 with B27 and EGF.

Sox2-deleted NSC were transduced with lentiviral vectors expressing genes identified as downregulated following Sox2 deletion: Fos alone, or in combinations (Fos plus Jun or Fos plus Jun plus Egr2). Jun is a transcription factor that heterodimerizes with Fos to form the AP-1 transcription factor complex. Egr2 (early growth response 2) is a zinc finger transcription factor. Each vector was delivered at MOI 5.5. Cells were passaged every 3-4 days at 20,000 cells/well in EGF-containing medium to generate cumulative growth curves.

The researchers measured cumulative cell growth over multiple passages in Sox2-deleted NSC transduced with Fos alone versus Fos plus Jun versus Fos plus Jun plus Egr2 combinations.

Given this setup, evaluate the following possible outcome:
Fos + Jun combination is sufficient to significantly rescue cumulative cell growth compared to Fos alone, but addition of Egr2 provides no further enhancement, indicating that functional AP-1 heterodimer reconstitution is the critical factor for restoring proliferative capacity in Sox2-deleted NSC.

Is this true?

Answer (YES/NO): NO